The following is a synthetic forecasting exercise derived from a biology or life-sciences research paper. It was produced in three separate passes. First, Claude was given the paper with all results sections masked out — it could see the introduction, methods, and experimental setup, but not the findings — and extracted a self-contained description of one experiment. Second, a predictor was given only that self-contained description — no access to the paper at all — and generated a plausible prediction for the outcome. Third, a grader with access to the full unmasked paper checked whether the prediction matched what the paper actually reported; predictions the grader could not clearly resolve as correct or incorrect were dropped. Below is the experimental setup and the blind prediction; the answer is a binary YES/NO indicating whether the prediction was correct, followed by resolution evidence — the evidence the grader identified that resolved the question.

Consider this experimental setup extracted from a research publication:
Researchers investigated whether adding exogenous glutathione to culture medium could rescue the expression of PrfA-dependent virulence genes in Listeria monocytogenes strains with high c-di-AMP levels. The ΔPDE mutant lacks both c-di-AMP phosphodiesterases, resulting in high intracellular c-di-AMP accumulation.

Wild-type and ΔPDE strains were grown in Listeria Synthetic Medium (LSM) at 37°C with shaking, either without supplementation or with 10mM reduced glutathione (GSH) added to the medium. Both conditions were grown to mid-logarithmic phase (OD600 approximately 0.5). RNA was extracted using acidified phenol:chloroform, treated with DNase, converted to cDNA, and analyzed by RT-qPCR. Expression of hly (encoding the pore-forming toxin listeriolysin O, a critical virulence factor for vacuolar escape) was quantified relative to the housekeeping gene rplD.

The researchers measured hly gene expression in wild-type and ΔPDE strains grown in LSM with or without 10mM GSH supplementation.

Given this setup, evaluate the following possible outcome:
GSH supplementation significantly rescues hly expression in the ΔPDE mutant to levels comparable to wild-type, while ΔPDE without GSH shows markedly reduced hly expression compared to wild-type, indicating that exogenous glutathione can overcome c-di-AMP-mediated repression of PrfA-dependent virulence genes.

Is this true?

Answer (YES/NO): NO